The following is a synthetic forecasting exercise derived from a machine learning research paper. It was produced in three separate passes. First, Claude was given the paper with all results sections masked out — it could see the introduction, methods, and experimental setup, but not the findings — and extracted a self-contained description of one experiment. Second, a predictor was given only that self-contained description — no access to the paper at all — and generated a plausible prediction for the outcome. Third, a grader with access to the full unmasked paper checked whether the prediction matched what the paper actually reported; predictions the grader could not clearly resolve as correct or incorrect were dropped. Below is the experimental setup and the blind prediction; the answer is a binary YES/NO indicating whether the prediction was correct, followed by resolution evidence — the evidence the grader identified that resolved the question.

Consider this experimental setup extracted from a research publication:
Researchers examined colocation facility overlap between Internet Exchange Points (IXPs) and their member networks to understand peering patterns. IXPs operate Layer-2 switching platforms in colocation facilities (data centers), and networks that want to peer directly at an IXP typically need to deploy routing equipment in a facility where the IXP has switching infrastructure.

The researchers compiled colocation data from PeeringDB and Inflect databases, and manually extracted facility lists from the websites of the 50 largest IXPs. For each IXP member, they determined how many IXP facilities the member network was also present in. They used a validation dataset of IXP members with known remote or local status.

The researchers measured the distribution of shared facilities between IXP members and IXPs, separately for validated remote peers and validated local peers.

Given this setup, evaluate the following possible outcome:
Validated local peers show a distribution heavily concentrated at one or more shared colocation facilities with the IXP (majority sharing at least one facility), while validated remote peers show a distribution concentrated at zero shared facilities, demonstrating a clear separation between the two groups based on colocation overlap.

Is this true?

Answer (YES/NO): YES